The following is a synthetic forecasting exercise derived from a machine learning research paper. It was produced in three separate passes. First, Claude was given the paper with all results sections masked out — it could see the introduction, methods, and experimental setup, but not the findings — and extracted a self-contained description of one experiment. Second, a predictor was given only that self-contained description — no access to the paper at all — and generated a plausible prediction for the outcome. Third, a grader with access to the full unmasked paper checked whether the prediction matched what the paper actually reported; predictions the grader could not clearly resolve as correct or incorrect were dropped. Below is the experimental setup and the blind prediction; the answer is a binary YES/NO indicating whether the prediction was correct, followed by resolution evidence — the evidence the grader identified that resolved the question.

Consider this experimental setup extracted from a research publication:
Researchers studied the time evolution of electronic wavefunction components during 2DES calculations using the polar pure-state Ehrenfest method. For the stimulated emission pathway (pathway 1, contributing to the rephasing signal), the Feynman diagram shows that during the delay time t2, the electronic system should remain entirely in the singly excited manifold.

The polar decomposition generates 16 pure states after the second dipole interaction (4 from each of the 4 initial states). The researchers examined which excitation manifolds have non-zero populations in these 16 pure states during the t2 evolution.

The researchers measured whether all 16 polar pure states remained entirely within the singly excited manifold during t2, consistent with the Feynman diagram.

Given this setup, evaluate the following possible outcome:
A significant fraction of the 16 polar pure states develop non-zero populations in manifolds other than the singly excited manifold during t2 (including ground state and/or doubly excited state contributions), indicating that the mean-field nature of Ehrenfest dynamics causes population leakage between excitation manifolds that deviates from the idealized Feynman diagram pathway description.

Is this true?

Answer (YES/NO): YES